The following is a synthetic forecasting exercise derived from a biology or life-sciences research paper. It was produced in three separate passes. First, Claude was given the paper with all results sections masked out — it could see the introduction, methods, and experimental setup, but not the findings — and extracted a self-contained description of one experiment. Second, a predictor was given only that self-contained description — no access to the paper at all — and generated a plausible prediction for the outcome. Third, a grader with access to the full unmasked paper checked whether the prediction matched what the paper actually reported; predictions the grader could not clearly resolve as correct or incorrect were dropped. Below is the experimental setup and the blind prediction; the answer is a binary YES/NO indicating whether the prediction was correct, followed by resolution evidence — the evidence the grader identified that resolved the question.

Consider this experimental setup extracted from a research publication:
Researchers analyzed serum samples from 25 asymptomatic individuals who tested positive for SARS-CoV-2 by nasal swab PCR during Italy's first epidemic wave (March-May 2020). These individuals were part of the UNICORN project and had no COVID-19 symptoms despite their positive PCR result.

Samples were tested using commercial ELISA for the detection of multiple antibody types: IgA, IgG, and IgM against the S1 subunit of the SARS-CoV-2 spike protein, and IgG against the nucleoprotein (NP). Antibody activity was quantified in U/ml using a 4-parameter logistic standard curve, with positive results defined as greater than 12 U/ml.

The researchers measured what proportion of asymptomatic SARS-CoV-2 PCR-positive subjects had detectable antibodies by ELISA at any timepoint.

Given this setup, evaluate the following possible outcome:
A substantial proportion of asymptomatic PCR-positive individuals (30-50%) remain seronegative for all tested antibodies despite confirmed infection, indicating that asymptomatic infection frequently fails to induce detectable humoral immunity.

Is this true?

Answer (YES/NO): NO